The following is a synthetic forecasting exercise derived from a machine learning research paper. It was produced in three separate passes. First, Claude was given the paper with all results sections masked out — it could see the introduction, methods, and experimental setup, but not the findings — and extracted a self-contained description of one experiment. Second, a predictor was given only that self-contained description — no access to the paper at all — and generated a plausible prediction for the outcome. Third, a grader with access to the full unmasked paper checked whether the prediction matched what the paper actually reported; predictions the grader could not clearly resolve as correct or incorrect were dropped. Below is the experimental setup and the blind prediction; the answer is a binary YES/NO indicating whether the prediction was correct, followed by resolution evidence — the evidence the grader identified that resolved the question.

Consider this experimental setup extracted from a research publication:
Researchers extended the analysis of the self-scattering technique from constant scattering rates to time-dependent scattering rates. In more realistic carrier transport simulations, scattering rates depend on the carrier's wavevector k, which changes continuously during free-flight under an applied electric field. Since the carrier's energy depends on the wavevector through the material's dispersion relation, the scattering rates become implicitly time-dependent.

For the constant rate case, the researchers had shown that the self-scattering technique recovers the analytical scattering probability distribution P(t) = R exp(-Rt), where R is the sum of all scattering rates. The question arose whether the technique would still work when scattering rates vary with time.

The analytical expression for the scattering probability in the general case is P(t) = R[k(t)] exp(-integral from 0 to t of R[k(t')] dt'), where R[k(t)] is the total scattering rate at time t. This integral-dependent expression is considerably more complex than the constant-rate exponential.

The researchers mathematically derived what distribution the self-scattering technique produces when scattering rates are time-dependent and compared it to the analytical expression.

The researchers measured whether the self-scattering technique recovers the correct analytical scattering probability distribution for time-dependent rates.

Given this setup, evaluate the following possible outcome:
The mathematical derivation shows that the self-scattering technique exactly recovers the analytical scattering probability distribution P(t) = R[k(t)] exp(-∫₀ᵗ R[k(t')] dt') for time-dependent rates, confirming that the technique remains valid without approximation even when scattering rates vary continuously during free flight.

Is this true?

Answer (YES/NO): YES